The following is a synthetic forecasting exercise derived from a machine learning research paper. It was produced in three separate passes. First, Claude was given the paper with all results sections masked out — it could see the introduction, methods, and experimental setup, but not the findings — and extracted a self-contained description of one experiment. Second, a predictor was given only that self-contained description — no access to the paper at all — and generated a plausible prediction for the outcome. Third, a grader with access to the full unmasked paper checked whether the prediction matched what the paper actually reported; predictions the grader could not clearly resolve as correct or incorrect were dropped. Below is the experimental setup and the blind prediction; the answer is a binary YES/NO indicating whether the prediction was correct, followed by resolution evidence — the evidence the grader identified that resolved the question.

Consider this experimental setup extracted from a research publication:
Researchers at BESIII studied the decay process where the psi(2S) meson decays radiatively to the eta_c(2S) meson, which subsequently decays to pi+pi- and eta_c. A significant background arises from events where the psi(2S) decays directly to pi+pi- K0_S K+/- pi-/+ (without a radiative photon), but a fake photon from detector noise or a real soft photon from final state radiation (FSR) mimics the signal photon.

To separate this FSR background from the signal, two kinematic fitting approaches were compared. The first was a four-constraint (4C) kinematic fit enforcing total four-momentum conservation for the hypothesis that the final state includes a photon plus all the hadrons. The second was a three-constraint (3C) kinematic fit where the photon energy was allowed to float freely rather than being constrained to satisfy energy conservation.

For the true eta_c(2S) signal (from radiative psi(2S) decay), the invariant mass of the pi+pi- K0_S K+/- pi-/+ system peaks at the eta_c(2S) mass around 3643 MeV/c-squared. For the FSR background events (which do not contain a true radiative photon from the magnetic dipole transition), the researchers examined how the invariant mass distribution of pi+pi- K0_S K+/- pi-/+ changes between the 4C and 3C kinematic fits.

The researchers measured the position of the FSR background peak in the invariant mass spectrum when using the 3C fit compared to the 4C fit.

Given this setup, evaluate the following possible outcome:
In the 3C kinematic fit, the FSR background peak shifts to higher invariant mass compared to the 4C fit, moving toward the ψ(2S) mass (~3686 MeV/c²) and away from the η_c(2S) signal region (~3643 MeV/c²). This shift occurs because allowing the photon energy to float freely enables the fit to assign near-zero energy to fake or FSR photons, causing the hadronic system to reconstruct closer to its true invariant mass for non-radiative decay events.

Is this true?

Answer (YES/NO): YES